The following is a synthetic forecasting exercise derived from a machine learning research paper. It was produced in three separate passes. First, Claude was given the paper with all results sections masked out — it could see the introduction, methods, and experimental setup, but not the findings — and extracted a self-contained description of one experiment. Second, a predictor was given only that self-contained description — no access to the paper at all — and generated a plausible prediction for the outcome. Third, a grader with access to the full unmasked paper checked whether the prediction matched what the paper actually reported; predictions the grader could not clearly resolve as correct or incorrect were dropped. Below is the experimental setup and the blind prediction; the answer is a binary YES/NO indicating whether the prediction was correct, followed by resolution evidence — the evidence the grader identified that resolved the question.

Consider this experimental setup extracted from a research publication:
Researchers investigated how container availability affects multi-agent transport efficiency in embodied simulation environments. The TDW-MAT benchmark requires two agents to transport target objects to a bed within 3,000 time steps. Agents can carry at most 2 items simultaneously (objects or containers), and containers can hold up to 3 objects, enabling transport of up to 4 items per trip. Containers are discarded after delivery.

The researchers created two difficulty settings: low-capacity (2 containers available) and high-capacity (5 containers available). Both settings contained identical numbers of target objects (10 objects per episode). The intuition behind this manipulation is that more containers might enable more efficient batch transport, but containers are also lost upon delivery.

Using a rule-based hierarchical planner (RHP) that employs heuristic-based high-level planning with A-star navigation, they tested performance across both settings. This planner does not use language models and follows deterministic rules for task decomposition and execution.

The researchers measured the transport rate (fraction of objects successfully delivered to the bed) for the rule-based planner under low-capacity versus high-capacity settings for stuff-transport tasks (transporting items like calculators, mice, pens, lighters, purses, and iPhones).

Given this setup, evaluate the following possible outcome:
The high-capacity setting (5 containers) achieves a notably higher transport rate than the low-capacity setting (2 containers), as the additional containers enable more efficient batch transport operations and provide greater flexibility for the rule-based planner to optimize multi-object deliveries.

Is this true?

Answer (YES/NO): NO